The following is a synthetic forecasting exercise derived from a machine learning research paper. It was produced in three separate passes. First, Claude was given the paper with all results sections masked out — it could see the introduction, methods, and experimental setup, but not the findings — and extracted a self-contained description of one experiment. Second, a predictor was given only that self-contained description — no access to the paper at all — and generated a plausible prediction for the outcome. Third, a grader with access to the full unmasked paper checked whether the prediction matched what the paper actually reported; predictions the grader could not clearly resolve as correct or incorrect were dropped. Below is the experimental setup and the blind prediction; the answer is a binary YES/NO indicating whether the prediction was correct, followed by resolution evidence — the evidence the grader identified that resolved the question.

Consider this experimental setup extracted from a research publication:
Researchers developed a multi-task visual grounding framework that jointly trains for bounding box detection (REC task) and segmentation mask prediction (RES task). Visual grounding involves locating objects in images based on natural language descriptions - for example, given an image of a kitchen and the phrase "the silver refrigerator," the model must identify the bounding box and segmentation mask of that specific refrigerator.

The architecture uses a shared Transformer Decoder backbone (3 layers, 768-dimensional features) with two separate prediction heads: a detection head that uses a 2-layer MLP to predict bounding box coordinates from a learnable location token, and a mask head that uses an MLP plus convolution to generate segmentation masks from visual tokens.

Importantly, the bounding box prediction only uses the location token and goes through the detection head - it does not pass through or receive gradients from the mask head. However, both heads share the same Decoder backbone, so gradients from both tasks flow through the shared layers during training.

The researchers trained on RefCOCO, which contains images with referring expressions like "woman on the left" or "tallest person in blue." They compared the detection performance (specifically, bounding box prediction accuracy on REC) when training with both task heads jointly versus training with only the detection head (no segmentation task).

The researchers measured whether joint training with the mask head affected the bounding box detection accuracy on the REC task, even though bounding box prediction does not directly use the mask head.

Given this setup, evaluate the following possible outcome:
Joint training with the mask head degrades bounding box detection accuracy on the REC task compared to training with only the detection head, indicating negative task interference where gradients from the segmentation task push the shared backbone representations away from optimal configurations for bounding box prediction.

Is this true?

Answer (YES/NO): NO